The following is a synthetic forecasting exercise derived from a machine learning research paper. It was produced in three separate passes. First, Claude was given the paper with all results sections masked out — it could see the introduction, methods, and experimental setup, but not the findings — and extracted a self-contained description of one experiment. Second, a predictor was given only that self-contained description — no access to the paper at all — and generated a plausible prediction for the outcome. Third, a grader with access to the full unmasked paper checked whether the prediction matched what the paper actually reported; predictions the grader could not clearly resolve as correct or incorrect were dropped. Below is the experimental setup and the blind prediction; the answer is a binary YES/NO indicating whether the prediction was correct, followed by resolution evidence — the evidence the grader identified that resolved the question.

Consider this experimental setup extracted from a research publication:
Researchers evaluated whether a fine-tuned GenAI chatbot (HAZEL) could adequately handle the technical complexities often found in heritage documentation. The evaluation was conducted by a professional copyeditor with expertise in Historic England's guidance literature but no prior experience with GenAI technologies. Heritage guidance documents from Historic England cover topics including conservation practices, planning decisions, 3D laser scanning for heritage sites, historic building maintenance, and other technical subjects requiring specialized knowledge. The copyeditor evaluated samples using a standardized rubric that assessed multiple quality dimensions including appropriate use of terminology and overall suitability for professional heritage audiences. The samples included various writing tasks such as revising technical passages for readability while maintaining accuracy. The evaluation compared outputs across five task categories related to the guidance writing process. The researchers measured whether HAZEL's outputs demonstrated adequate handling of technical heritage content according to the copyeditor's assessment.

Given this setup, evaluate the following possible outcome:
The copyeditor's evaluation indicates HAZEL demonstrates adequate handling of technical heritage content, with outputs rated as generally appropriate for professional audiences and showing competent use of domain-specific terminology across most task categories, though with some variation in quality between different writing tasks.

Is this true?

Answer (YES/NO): NO